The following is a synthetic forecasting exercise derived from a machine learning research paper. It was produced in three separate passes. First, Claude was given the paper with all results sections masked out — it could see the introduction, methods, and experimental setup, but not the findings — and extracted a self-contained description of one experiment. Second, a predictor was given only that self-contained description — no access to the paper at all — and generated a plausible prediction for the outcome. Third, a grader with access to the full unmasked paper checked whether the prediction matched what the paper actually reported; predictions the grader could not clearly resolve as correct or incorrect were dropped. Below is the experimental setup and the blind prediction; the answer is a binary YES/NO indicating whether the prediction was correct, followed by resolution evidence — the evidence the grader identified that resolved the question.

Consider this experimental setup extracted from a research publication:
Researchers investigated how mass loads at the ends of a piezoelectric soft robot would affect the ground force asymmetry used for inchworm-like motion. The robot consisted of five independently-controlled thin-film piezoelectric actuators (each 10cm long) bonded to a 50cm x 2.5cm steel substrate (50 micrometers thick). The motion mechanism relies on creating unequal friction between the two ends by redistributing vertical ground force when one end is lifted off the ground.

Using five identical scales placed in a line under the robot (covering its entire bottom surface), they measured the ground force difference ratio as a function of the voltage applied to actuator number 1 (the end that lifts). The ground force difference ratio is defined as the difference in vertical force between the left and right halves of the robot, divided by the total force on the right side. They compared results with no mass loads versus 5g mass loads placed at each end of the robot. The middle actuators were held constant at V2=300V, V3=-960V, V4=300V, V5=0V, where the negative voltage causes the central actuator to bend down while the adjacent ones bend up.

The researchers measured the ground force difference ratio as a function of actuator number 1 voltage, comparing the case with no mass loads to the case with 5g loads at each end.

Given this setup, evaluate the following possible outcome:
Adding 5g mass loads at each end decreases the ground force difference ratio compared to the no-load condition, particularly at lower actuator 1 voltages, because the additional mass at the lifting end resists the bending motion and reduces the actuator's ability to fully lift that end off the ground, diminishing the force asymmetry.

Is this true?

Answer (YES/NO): NO